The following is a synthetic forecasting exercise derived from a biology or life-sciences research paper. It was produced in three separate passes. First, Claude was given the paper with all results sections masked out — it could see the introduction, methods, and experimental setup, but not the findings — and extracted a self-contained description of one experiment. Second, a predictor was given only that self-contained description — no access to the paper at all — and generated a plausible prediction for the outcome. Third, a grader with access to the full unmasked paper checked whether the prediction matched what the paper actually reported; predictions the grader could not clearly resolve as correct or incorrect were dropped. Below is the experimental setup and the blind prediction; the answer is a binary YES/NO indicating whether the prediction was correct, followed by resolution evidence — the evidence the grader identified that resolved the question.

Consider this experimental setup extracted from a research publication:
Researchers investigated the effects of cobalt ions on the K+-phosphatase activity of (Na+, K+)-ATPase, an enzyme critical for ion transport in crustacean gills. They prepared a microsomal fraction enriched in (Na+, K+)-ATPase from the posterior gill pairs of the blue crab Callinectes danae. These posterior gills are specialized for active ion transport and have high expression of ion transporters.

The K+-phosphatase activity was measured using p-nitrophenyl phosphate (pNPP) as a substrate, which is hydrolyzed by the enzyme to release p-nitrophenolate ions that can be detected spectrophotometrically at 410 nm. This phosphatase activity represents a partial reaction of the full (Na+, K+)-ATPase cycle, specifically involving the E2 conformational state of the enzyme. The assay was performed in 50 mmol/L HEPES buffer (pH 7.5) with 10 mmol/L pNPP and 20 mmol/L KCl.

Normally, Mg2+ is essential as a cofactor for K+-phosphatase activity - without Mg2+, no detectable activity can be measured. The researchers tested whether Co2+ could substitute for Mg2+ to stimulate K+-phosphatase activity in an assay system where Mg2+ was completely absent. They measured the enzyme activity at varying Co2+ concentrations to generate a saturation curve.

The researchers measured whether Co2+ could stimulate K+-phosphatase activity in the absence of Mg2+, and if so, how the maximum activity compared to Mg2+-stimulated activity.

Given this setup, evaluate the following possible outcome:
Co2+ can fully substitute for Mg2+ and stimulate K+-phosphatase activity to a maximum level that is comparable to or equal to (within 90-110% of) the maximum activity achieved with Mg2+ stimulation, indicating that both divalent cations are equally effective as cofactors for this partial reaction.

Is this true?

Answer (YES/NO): YES